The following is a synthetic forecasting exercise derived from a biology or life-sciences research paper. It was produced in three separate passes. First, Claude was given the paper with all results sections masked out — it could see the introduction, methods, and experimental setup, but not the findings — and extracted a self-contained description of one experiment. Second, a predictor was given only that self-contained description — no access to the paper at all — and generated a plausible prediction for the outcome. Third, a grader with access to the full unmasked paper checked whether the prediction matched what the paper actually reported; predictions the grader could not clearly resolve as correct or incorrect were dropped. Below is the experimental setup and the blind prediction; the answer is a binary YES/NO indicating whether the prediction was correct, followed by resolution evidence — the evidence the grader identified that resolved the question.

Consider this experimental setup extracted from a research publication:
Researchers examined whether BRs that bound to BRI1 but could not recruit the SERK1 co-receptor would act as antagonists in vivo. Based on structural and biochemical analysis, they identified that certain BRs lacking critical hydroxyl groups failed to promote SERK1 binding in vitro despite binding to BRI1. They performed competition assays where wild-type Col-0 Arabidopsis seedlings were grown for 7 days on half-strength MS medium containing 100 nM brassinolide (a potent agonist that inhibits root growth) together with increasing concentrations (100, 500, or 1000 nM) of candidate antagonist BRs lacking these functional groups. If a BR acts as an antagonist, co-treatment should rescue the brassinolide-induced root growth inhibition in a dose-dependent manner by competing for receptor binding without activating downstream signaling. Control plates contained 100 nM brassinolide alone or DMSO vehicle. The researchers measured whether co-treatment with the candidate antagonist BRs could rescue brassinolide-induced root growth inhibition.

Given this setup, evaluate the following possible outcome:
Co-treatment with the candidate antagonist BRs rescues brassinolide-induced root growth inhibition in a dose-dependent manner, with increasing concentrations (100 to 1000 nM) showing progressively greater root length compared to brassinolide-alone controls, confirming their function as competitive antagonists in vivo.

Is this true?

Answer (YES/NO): NO